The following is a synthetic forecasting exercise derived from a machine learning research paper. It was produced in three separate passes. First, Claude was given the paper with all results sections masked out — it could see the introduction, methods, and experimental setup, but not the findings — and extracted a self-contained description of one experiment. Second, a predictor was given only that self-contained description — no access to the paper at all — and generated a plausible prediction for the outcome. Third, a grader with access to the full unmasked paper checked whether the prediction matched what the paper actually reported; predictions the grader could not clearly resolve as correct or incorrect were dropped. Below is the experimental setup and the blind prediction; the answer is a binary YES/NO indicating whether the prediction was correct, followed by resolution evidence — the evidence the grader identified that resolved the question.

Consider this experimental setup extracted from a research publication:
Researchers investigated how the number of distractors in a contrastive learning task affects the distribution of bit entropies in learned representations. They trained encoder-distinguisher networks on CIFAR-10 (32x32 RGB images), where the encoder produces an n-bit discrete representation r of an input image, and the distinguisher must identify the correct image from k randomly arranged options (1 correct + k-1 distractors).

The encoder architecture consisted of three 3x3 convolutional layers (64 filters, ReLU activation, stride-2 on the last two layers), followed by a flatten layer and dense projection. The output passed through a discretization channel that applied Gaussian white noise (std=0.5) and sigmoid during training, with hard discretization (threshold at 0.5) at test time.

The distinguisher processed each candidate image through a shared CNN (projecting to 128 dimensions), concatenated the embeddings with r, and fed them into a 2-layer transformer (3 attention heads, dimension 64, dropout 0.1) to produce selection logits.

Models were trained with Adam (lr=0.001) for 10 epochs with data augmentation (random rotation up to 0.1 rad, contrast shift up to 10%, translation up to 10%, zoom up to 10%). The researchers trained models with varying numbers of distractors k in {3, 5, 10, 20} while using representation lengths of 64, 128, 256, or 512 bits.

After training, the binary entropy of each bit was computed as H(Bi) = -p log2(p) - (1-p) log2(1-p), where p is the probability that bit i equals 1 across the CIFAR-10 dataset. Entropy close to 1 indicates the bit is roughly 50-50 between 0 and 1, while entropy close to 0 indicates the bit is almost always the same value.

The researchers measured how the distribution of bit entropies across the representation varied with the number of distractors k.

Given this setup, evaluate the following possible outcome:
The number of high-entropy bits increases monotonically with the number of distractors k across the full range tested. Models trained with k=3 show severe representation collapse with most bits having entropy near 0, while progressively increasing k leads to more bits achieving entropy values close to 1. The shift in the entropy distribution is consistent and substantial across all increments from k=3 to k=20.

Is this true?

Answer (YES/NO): NO